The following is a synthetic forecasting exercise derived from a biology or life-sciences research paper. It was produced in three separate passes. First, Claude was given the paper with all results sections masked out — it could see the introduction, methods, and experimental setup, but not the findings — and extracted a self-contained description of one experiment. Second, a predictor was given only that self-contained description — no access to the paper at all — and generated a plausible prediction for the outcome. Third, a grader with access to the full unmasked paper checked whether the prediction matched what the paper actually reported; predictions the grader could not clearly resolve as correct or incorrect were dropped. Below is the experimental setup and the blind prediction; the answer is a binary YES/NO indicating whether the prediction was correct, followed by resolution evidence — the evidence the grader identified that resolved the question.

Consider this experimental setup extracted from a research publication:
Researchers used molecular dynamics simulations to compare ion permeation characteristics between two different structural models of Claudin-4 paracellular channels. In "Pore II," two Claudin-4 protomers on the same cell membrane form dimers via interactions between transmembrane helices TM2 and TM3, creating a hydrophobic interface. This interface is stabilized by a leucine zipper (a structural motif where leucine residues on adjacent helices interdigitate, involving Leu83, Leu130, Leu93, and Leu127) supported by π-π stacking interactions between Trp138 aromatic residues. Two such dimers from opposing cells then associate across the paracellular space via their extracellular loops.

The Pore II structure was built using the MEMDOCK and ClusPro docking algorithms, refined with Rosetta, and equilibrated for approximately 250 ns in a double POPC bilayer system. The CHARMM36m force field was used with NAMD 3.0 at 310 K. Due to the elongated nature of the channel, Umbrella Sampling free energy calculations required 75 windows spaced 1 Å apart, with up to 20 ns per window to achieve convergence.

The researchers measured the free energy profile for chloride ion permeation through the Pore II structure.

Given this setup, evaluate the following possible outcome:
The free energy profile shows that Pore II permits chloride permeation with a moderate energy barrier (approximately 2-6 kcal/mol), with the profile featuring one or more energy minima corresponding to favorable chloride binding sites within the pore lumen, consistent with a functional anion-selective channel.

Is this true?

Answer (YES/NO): NO